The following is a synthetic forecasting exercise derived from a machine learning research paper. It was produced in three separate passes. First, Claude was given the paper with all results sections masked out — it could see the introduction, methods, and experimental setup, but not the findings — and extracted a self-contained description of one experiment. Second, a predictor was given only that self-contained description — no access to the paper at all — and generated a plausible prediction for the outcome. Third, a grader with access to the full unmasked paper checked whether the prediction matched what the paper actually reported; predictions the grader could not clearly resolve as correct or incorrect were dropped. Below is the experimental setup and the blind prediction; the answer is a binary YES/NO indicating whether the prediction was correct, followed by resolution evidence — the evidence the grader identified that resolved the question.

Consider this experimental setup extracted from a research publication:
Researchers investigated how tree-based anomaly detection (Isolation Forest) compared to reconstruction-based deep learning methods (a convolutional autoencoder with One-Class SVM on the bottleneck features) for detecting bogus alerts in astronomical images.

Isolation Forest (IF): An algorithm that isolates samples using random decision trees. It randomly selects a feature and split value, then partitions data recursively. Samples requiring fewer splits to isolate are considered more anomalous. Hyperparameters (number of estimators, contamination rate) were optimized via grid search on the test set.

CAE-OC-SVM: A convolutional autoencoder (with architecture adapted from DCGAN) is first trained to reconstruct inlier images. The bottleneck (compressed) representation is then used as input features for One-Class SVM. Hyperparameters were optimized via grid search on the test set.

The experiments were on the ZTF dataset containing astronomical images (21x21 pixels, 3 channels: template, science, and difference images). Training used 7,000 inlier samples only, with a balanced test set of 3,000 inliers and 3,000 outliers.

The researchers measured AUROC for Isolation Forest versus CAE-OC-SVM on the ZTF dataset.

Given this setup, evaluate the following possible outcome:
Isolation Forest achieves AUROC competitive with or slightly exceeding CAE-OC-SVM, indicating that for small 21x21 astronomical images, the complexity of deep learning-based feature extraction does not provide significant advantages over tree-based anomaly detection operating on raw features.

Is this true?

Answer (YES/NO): YES